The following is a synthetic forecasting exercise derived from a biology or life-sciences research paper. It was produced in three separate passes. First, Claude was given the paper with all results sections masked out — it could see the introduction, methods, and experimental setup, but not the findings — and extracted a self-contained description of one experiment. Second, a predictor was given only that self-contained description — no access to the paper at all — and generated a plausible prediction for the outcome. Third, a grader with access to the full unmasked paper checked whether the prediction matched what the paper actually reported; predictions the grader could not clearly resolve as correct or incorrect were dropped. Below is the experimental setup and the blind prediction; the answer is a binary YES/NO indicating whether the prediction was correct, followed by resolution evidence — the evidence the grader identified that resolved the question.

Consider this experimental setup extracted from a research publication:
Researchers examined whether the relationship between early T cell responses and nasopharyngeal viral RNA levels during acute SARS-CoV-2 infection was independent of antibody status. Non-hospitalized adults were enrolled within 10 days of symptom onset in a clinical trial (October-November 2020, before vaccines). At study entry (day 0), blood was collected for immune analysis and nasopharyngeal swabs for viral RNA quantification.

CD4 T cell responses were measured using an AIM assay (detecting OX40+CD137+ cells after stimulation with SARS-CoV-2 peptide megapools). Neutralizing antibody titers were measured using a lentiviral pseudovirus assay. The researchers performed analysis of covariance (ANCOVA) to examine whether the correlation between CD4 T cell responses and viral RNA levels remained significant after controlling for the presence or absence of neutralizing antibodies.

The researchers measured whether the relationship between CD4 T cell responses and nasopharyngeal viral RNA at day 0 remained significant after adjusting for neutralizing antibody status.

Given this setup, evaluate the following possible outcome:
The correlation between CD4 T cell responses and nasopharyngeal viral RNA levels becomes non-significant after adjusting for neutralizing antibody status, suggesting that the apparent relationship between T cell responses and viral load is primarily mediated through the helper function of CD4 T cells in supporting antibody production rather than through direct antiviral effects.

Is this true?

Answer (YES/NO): NO